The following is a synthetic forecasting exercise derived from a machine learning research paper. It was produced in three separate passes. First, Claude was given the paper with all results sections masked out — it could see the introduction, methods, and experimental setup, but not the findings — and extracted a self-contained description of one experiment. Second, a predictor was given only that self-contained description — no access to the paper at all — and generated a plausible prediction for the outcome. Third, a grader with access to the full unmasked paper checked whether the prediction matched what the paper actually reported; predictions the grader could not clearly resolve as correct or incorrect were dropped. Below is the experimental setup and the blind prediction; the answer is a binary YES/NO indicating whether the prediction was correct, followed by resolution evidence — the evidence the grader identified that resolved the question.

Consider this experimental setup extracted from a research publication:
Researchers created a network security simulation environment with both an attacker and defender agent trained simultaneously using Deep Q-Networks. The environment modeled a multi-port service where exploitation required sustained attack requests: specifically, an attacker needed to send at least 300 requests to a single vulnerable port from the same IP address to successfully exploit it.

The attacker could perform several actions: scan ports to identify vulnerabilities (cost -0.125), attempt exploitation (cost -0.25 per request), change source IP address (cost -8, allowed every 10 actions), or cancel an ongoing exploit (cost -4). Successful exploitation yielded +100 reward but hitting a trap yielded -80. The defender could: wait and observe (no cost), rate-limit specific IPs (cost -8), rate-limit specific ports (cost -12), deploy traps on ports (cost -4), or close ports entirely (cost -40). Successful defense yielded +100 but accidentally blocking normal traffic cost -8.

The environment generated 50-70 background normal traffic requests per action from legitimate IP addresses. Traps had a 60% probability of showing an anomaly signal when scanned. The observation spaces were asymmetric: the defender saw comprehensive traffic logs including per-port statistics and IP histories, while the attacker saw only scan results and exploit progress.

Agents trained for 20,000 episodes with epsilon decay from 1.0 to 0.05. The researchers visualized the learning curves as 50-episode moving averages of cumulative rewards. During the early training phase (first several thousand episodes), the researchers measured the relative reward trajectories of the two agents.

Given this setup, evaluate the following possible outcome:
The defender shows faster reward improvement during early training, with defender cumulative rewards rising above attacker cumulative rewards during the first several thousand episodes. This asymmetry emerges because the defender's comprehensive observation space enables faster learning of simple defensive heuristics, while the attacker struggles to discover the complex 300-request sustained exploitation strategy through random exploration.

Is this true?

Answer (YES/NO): YES